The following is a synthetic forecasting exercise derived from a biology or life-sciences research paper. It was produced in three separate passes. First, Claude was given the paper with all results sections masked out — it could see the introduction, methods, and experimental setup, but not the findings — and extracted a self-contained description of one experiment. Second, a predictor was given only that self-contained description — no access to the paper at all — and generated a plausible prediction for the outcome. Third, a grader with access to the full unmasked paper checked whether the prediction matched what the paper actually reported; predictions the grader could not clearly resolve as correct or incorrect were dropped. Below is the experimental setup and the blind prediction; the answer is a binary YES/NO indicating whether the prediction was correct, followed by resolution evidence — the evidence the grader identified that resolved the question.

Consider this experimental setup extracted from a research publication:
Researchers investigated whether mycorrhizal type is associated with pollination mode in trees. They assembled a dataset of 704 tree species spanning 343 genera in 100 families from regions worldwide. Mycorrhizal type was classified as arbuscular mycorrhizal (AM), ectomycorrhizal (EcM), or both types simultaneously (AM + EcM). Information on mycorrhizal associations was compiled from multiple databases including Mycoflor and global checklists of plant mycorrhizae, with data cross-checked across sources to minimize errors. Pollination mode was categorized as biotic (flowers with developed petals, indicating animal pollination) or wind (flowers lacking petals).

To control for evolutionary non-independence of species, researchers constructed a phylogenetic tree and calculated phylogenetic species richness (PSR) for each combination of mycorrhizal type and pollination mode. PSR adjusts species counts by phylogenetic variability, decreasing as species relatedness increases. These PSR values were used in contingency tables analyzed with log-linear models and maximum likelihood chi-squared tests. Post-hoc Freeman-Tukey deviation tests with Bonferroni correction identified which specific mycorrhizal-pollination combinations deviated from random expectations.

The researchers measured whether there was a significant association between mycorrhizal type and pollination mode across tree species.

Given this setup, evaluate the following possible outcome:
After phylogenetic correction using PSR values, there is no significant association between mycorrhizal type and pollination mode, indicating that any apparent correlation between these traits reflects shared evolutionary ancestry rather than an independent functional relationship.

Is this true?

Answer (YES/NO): NO